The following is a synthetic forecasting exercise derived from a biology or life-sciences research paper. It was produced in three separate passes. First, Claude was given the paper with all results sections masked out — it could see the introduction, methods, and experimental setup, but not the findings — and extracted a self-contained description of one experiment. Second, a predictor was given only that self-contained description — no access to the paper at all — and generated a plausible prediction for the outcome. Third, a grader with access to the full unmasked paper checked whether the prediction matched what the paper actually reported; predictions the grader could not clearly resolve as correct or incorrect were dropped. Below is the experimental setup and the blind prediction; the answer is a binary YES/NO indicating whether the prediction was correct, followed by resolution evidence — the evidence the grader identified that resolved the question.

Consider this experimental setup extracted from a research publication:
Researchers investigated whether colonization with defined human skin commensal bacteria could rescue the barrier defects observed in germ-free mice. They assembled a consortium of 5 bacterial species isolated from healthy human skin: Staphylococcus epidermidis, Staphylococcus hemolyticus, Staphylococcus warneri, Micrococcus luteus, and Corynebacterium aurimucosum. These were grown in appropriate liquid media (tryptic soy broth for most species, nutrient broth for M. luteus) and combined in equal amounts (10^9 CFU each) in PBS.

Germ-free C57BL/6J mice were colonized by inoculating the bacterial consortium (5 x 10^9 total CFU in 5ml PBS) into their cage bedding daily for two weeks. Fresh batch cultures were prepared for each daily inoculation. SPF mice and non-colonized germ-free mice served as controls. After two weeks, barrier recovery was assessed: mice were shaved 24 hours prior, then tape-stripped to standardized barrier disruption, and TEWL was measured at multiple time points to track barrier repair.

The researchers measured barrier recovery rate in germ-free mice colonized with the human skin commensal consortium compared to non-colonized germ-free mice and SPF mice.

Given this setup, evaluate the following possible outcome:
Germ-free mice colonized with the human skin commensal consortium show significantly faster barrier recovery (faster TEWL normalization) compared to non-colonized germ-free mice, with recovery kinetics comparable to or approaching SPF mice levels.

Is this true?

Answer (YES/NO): YES